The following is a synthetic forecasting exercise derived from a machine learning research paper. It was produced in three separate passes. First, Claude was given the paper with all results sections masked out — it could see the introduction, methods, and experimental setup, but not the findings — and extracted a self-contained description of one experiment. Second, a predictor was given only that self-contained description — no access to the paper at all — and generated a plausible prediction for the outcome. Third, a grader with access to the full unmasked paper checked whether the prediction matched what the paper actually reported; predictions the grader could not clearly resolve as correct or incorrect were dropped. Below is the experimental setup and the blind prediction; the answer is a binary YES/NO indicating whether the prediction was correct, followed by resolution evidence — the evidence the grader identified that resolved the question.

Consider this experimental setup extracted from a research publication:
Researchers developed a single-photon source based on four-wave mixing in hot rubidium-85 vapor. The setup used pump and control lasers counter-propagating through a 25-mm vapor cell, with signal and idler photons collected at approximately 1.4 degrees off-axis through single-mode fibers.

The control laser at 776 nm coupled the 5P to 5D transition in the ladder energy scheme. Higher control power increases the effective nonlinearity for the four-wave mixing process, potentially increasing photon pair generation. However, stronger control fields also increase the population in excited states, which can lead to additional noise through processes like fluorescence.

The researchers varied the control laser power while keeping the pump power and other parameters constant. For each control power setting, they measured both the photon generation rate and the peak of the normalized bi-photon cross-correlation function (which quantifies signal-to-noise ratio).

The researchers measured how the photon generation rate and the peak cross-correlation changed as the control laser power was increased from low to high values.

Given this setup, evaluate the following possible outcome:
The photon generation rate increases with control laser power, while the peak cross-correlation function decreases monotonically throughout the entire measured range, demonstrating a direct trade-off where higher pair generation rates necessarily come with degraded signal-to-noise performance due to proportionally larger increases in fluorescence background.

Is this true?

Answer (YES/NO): YES